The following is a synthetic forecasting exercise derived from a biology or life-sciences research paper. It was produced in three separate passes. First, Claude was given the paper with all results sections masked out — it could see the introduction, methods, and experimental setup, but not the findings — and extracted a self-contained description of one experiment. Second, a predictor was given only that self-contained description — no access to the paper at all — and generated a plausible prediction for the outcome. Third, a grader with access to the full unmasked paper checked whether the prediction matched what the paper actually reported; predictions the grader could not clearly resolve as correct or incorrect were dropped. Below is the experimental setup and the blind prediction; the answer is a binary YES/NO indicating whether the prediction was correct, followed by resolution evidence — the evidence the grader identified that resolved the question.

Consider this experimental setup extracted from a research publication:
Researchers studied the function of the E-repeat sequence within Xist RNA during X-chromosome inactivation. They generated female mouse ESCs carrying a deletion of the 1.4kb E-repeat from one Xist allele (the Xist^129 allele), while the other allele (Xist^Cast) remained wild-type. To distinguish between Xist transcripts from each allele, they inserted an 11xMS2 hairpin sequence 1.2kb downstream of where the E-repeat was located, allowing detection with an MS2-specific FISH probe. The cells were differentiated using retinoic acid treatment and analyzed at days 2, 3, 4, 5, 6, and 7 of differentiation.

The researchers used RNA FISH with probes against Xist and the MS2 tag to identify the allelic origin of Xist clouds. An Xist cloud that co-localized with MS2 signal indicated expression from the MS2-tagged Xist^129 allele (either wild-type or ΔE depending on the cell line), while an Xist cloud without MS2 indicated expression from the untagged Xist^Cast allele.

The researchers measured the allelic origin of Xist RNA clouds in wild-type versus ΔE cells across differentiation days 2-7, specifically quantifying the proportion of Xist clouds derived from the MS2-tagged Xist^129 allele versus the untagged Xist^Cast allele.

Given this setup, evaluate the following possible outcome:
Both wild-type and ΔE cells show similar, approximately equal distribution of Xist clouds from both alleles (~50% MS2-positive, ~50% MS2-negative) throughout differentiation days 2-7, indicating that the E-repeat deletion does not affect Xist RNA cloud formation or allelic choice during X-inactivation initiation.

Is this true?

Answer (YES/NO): NO